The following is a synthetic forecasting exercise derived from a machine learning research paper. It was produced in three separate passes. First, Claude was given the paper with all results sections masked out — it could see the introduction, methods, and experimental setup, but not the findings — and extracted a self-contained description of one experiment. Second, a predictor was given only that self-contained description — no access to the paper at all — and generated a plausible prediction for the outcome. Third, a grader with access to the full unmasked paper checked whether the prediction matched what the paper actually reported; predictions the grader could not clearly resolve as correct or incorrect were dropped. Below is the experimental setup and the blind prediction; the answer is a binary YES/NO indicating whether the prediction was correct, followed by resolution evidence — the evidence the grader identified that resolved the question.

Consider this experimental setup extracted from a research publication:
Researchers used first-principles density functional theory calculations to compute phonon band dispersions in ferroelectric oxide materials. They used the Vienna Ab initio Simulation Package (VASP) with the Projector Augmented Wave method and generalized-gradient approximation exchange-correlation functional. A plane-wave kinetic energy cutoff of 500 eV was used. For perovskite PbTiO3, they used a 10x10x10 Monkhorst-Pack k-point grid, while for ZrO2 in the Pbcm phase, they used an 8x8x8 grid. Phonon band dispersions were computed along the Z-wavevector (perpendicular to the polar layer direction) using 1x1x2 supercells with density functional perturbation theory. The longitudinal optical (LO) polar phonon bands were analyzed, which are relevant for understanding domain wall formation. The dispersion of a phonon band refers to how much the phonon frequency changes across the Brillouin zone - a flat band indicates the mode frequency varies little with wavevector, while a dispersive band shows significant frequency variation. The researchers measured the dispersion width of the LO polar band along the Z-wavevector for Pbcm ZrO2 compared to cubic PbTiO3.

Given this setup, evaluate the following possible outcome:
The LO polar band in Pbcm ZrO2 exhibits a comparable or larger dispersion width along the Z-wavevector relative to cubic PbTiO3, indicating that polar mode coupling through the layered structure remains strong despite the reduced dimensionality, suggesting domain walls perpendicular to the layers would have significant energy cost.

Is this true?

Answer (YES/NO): NO